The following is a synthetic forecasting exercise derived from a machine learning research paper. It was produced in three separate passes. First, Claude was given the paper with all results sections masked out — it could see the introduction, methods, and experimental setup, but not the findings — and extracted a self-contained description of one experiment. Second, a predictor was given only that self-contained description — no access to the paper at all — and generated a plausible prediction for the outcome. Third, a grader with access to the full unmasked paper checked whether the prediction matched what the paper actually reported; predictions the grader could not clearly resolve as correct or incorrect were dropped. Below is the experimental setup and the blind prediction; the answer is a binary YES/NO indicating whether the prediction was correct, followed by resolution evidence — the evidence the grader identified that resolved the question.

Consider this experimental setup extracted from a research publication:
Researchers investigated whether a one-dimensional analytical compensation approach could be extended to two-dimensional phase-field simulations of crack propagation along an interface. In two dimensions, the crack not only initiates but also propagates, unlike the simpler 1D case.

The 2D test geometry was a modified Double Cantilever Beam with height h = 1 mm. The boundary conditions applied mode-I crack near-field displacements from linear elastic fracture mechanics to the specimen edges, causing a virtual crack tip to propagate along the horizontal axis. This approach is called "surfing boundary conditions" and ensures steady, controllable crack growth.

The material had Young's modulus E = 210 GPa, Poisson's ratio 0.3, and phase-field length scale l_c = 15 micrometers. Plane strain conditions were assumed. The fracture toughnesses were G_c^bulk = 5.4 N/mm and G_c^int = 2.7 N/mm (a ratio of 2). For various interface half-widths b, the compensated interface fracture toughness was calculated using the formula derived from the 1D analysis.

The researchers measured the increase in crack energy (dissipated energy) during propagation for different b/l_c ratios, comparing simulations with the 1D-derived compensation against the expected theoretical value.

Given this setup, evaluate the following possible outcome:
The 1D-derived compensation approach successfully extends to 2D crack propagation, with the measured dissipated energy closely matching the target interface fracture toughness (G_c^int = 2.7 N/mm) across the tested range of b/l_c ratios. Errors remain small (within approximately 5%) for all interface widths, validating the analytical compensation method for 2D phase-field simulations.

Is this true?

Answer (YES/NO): NO